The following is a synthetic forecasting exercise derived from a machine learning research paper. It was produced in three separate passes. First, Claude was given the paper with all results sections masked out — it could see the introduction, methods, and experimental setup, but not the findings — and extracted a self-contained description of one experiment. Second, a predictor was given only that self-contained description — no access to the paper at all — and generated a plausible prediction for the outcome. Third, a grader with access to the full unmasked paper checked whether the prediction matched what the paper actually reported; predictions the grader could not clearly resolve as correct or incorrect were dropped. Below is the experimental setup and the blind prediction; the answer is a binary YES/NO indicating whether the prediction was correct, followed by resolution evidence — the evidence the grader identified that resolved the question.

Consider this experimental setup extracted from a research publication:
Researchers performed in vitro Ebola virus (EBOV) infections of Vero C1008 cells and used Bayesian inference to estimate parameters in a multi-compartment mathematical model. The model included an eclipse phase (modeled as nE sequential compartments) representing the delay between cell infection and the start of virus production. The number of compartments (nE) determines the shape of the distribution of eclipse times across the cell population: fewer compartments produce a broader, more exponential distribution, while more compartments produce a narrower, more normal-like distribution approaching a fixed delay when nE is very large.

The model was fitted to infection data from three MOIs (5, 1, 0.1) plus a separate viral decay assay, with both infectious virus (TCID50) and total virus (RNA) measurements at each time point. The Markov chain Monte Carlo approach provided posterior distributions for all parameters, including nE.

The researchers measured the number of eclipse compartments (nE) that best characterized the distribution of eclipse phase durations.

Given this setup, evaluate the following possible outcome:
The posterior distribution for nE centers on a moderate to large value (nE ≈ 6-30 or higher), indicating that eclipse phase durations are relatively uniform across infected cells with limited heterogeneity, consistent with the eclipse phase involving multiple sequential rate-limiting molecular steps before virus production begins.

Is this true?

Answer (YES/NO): YES